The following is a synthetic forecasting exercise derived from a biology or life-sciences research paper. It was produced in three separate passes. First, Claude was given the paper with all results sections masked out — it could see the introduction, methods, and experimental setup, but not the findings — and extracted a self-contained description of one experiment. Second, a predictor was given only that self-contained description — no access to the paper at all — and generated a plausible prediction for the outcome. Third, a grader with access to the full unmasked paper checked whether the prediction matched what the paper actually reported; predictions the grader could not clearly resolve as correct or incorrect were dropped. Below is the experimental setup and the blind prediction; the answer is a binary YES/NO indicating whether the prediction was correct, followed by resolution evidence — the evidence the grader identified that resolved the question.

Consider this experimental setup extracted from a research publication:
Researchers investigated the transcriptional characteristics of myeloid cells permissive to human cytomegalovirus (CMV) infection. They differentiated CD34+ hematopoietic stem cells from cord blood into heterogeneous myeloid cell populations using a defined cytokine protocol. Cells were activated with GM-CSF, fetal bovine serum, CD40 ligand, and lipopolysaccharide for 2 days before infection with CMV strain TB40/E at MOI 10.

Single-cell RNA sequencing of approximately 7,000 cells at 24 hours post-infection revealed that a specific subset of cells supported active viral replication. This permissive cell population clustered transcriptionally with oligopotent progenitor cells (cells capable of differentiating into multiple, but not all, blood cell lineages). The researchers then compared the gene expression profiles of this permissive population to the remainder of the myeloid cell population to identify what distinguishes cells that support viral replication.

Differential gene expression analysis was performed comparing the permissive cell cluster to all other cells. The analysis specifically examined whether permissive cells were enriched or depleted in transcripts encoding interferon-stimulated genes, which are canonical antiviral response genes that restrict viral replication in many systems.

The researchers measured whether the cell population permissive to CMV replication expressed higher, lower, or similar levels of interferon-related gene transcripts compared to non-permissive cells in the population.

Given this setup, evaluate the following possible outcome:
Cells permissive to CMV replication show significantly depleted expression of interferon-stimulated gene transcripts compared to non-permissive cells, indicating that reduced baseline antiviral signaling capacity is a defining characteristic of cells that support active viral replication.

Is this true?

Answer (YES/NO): NO